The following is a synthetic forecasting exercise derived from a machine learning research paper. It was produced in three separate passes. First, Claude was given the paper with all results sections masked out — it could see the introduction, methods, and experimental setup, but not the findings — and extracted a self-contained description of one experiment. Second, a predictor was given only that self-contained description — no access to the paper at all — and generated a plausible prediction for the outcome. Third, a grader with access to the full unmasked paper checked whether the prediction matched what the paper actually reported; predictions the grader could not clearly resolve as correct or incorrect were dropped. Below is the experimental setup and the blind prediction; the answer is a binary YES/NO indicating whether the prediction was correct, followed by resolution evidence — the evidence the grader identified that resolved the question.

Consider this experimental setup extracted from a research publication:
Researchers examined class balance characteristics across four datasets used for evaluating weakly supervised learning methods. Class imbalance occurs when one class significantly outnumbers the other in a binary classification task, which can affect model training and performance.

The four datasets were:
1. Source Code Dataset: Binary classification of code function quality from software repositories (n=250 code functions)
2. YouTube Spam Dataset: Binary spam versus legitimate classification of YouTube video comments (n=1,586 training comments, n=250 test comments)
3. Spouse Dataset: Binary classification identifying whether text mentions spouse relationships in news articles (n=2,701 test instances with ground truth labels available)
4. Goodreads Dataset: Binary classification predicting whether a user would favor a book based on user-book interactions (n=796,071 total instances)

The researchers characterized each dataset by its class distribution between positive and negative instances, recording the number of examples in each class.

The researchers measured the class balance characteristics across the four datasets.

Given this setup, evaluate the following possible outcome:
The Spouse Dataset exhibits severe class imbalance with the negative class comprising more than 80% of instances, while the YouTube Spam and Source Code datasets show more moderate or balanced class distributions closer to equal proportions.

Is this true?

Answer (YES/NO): YES